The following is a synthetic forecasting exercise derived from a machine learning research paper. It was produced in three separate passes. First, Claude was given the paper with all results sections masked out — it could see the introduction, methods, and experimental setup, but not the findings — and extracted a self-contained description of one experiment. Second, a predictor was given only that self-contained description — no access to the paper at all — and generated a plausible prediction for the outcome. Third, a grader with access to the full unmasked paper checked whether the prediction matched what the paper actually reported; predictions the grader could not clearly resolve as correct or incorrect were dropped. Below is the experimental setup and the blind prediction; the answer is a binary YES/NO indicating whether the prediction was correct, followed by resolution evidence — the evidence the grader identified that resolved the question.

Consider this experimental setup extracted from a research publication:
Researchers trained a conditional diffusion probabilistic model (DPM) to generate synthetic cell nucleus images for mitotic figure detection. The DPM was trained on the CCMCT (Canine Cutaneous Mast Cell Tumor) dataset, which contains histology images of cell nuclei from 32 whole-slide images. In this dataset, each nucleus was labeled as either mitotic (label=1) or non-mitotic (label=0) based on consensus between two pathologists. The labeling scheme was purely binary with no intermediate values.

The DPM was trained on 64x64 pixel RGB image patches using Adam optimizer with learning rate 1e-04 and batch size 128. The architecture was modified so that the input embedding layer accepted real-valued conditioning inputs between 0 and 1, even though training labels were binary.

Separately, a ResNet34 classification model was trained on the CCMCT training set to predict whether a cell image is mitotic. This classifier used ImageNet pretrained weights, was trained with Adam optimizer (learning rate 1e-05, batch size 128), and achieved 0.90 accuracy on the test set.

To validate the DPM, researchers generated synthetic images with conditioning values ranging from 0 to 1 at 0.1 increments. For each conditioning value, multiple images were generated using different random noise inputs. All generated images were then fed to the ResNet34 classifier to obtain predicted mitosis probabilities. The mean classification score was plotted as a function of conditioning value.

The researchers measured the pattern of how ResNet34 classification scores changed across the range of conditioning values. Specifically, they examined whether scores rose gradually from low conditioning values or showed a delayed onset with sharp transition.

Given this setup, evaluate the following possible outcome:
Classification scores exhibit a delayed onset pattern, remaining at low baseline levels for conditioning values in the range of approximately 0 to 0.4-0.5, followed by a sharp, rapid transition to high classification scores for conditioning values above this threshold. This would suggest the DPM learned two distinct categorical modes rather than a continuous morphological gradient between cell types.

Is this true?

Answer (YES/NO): NO